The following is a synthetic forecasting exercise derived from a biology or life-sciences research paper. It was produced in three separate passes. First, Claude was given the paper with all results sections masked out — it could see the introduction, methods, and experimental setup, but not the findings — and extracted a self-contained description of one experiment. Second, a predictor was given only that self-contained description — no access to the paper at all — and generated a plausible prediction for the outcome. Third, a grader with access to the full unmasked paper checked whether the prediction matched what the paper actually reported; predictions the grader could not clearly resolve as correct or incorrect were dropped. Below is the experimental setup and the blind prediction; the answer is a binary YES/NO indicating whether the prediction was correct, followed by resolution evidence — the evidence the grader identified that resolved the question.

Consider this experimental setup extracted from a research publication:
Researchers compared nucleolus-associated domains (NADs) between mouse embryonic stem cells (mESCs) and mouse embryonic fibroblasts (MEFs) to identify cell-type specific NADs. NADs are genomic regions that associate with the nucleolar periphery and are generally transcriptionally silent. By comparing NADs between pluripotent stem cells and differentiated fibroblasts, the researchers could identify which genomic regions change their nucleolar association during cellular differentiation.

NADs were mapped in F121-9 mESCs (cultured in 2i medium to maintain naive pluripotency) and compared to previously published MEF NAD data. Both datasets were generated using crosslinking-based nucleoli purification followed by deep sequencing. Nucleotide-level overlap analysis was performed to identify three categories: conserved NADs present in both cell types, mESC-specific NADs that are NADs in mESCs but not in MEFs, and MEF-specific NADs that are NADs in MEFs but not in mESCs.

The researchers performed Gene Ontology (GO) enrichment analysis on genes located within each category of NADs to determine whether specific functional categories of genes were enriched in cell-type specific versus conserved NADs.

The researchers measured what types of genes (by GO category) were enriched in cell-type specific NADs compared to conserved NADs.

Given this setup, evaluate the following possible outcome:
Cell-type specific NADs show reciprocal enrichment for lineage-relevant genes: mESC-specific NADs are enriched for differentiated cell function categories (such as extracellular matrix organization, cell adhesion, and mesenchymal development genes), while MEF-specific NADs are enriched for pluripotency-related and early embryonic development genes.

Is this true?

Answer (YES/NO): NO